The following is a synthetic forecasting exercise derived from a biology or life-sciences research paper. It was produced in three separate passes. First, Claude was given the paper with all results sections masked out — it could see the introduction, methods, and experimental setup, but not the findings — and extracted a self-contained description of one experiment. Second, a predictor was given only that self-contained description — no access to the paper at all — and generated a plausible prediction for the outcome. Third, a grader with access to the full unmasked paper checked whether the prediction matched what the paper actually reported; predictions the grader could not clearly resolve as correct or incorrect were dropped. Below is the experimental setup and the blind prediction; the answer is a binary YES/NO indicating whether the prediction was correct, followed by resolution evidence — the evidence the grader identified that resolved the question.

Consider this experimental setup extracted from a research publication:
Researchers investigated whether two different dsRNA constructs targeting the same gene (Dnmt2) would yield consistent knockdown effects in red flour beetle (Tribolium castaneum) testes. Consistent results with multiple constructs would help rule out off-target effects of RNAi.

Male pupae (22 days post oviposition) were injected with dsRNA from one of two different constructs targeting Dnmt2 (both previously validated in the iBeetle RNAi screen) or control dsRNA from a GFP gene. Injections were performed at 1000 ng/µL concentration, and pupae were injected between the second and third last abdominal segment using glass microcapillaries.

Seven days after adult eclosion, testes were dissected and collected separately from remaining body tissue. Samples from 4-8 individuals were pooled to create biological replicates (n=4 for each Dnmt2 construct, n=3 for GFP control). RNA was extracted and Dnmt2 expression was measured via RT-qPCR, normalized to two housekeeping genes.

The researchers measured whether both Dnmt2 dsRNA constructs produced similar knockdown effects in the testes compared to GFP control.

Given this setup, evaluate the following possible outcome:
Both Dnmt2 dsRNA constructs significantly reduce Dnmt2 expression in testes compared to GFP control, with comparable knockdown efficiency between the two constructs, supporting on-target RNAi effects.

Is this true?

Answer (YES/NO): YES